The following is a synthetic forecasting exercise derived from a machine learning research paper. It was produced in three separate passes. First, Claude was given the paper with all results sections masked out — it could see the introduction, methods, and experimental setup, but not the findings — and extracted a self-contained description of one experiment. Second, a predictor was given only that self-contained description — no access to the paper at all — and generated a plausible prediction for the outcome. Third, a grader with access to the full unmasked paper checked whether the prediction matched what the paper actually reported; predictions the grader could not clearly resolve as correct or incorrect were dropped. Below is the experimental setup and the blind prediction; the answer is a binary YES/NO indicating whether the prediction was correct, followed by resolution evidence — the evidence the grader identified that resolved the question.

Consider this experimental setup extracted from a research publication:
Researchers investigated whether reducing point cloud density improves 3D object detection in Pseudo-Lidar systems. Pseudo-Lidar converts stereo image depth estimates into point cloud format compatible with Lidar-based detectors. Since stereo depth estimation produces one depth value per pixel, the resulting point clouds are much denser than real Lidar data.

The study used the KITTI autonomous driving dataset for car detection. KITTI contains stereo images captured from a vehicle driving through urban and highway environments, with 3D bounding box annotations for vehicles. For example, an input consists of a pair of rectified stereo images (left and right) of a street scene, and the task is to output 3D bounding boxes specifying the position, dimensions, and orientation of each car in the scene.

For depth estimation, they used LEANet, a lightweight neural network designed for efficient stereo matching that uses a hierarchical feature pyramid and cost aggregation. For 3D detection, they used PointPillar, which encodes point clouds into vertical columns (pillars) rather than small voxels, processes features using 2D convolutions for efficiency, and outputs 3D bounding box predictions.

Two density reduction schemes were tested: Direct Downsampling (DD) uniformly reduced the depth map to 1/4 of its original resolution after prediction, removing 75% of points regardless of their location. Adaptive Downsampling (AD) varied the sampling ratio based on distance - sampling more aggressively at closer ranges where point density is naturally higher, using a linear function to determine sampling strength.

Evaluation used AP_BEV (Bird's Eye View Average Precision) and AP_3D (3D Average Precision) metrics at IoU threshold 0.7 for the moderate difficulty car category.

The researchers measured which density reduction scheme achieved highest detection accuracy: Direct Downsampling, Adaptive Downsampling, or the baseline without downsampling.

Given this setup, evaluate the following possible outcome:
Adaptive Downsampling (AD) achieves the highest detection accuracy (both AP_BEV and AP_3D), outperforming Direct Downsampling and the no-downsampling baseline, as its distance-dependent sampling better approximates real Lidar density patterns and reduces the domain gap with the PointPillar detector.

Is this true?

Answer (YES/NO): NO